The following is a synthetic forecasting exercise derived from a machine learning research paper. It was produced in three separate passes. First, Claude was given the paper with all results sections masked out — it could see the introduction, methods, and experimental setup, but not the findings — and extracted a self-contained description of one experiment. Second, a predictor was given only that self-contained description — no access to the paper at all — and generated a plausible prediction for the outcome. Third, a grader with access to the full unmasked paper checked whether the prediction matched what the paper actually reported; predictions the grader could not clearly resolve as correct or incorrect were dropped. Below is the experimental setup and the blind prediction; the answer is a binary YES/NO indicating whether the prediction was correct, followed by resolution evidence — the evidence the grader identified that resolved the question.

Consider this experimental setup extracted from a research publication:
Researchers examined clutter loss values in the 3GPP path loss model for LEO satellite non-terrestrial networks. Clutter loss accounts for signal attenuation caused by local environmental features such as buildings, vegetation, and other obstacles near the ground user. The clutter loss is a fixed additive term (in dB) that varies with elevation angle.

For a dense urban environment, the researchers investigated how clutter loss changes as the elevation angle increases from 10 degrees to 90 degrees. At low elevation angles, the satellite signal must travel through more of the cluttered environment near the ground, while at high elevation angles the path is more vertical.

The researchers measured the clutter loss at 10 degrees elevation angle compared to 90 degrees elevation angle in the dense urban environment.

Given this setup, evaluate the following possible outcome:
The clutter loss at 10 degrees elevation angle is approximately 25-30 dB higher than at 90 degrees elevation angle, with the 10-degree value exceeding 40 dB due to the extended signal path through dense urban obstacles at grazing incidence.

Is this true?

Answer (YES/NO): NO